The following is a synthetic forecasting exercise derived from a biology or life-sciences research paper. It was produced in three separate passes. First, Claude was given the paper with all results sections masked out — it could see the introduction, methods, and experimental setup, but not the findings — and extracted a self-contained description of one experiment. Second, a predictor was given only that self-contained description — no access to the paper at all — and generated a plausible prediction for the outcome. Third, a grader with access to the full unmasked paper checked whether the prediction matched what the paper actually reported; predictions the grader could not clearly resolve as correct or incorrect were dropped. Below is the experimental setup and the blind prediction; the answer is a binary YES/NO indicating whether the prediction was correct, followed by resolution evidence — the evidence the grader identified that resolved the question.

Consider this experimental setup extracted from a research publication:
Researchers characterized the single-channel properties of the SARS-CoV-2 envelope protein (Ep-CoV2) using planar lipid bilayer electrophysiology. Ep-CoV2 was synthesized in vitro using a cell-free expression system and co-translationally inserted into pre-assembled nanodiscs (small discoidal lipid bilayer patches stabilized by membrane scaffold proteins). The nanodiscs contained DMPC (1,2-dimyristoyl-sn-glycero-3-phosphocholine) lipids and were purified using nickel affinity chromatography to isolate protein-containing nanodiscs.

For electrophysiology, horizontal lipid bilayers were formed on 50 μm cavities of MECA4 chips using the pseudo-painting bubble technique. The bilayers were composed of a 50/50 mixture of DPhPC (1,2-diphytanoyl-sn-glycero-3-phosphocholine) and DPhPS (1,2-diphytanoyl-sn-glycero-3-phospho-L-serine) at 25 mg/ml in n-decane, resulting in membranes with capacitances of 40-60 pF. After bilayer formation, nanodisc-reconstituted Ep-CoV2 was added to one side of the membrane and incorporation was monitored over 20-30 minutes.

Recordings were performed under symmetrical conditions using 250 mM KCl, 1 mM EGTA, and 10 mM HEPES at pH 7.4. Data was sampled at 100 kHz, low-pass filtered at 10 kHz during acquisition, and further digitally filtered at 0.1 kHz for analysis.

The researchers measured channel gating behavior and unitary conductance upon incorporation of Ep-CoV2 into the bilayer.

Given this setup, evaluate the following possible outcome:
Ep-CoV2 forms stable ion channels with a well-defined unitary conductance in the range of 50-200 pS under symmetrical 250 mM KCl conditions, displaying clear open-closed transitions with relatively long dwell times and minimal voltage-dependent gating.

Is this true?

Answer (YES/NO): NO